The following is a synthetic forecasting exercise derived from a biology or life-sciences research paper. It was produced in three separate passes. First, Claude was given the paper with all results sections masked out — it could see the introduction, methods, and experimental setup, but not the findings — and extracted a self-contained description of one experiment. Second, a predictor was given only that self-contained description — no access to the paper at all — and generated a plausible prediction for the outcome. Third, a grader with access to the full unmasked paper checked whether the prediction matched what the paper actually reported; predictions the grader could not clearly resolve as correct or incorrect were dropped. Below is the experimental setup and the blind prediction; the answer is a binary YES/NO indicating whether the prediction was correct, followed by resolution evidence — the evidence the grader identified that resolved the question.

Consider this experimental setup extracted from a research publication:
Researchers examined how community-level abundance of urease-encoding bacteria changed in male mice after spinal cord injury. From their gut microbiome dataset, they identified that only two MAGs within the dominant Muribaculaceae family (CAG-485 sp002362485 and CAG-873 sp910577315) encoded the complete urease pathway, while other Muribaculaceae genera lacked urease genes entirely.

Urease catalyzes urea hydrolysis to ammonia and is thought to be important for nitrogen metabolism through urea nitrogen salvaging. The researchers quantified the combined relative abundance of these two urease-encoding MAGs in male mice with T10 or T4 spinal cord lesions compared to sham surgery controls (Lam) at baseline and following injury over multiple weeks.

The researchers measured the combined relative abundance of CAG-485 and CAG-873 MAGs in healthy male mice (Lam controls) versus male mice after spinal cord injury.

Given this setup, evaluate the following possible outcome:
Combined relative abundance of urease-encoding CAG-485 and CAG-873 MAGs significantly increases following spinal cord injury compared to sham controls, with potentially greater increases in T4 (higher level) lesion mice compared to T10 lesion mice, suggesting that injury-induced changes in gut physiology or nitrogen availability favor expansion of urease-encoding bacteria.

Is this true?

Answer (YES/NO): NO